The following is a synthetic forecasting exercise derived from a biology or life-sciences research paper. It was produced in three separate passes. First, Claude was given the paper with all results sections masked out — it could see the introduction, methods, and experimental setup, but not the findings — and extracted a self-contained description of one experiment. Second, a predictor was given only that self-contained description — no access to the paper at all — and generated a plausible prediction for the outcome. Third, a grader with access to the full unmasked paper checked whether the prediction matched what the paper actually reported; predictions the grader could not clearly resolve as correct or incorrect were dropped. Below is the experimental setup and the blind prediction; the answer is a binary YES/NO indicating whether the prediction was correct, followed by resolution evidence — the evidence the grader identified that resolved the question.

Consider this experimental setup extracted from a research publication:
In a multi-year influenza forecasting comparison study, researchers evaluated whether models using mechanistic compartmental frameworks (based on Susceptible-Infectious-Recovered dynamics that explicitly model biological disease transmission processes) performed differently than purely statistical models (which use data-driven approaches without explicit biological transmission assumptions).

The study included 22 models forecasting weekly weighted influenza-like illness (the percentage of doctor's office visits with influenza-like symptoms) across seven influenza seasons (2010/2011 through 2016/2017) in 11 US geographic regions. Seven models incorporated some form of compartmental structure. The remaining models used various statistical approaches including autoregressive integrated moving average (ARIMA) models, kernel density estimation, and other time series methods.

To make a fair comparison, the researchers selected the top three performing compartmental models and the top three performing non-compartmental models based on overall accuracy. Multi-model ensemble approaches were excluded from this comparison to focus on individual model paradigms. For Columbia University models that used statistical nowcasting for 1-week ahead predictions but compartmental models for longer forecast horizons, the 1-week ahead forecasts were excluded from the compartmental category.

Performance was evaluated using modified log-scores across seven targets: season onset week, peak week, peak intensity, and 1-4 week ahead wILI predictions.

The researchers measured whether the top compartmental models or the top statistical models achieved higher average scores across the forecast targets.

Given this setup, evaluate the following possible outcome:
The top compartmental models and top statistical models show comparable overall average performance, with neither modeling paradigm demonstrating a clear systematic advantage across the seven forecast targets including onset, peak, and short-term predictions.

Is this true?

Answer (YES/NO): NO